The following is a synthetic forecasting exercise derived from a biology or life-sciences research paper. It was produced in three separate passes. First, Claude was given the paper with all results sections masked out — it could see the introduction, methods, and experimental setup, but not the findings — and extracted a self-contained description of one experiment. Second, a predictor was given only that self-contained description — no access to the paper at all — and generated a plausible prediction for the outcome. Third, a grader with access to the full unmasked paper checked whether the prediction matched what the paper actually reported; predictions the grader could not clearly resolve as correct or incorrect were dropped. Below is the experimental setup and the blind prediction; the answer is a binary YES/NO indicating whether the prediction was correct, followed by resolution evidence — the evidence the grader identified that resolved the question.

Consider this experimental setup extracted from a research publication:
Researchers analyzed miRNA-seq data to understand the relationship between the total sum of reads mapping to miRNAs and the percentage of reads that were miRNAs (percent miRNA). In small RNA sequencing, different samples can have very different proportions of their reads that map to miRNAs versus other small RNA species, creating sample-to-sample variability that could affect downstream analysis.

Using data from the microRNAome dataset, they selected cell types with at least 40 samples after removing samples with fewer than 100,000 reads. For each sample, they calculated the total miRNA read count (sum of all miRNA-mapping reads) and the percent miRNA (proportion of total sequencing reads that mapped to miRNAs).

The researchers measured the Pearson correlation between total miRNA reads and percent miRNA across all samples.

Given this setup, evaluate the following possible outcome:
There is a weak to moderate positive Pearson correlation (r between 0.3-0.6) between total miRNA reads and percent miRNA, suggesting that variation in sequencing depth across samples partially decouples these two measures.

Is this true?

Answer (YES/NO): YES